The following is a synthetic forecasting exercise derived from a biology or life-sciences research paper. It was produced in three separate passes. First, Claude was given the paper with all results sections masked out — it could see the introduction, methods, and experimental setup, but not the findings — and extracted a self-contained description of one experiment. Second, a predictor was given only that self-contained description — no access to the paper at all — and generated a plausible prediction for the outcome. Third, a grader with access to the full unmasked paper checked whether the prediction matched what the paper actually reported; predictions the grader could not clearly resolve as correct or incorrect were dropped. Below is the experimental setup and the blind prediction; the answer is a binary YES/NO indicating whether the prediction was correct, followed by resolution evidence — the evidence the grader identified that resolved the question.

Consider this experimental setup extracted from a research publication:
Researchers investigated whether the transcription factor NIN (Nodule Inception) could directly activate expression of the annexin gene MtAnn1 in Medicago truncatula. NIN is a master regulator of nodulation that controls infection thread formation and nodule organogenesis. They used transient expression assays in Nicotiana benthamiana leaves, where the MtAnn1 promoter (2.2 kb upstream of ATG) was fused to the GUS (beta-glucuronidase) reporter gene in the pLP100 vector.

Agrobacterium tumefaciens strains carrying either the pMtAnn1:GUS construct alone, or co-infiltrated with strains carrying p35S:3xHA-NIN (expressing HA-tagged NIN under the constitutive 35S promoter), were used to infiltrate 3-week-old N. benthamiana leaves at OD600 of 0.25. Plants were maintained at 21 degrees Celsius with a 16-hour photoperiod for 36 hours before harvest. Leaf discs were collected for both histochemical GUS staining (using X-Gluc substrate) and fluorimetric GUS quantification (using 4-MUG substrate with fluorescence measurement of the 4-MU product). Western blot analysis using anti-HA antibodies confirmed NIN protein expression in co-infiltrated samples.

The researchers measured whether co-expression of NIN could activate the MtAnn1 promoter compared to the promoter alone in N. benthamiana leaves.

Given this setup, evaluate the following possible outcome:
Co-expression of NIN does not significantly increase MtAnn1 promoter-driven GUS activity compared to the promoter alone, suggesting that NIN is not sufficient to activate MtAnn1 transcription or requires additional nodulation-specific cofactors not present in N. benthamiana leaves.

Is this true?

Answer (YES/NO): NO